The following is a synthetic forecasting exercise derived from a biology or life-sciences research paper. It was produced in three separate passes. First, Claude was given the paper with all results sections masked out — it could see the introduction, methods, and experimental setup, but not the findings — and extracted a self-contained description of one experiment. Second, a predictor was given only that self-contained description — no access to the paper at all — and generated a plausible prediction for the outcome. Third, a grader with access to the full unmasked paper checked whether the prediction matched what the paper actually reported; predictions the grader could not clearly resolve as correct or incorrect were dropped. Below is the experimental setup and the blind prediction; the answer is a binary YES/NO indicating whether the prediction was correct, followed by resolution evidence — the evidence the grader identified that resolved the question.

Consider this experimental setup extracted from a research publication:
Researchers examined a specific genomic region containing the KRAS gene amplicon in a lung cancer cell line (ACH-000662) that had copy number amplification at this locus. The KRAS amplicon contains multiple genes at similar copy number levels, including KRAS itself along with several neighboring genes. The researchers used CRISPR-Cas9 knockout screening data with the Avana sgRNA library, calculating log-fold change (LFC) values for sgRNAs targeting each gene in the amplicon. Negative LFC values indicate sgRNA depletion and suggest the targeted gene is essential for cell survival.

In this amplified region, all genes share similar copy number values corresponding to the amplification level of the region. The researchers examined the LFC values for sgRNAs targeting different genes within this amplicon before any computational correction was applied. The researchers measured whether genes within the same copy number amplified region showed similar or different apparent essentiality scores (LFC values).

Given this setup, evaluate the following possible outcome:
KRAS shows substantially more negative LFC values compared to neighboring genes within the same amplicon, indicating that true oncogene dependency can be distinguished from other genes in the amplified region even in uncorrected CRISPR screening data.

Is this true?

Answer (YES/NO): YES